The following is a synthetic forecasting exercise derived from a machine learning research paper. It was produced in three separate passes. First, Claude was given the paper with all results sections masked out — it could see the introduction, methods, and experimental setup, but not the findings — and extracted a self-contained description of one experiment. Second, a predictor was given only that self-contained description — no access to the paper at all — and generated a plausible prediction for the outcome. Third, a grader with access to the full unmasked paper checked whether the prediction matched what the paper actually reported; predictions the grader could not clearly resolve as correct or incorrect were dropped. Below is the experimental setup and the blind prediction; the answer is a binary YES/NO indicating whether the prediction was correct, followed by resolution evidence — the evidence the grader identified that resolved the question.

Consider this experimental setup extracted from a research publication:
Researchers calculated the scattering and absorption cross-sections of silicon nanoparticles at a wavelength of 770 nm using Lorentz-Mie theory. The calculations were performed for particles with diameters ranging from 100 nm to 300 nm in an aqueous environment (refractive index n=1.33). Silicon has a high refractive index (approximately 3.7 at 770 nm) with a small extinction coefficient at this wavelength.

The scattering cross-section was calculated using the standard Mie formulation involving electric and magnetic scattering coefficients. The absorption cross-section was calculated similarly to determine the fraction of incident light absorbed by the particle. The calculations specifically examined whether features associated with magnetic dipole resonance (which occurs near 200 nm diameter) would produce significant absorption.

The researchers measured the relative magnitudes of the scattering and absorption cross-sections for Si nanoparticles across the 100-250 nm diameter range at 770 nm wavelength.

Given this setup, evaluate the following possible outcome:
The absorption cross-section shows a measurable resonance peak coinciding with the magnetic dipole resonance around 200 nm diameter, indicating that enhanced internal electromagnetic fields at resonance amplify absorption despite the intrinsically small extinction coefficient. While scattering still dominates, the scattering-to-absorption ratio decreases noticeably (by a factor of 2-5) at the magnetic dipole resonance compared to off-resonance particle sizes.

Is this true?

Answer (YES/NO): NO